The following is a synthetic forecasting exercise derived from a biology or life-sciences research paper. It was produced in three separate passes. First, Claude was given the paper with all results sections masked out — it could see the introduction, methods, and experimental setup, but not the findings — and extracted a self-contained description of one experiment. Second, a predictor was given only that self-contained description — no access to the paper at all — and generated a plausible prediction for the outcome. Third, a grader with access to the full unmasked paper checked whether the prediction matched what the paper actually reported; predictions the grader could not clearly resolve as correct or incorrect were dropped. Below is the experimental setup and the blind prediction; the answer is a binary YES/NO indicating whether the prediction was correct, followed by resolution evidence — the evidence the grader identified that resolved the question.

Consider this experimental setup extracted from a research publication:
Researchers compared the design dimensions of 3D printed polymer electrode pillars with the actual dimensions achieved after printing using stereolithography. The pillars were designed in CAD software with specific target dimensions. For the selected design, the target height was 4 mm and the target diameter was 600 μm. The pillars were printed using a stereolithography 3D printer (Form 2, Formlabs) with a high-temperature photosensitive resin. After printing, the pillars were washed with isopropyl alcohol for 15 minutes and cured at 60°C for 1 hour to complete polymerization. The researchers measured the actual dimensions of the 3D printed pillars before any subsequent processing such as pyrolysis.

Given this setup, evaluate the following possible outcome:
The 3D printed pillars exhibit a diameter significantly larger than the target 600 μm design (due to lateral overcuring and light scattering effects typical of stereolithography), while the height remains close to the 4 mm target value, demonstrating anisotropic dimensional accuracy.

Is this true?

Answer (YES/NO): NO